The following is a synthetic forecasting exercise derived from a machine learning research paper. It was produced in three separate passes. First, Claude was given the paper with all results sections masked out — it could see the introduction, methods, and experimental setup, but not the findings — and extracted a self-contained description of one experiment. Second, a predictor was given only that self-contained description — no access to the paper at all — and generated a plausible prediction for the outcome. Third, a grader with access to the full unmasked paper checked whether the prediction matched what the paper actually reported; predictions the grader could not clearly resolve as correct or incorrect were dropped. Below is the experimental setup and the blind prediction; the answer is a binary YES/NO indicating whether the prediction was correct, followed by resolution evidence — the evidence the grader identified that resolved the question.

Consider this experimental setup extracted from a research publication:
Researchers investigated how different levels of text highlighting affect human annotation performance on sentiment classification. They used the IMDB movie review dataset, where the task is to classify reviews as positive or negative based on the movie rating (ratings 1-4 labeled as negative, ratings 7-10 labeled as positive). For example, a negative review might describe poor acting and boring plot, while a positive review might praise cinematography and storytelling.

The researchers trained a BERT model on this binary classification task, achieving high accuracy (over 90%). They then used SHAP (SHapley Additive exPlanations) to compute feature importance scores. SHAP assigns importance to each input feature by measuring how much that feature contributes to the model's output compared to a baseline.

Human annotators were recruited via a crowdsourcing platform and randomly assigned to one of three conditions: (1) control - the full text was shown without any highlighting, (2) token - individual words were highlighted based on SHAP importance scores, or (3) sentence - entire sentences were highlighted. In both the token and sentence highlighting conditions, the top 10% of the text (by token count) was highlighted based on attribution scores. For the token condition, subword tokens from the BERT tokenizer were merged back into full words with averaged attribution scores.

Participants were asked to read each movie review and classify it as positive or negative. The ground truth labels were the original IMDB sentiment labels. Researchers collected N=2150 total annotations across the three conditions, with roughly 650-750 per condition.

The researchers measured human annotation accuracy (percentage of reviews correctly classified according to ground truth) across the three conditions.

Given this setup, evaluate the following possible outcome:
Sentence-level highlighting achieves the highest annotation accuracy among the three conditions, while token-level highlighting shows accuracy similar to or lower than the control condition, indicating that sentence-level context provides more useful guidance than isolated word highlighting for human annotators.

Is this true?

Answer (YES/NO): NO